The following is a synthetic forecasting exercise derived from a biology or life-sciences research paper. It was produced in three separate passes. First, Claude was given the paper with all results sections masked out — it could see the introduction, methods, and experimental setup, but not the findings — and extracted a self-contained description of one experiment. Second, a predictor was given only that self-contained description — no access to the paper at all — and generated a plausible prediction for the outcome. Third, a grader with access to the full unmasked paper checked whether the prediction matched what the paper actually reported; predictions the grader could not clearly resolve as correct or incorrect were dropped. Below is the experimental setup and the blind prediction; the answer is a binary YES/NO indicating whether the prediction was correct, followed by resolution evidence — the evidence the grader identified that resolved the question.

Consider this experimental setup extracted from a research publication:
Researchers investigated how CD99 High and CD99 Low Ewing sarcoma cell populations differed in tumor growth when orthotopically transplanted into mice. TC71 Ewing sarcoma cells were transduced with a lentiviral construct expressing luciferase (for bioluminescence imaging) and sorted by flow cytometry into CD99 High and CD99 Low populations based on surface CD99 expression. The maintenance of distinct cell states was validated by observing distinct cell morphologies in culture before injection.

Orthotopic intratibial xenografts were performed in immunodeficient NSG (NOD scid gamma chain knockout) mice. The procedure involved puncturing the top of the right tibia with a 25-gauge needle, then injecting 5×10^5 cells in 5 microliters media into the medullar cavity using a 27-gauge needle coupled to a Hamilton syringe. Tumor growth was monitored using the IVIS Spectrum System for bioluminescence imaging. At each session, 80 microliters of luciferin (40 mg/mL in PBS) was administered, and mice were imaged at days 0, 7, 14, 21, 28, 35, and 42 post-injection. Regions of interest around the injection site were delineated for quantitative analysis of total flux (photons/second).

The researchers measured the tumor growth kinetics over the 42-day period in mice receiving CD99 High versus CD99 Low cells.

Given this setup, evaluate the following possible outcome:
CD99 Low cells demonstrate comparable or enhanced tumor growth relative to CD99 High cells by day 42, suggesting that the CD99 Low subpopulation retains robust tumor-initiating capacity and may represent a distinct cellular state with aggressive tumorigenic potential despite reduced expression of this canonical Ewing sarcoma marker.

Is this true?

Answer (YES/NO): YES